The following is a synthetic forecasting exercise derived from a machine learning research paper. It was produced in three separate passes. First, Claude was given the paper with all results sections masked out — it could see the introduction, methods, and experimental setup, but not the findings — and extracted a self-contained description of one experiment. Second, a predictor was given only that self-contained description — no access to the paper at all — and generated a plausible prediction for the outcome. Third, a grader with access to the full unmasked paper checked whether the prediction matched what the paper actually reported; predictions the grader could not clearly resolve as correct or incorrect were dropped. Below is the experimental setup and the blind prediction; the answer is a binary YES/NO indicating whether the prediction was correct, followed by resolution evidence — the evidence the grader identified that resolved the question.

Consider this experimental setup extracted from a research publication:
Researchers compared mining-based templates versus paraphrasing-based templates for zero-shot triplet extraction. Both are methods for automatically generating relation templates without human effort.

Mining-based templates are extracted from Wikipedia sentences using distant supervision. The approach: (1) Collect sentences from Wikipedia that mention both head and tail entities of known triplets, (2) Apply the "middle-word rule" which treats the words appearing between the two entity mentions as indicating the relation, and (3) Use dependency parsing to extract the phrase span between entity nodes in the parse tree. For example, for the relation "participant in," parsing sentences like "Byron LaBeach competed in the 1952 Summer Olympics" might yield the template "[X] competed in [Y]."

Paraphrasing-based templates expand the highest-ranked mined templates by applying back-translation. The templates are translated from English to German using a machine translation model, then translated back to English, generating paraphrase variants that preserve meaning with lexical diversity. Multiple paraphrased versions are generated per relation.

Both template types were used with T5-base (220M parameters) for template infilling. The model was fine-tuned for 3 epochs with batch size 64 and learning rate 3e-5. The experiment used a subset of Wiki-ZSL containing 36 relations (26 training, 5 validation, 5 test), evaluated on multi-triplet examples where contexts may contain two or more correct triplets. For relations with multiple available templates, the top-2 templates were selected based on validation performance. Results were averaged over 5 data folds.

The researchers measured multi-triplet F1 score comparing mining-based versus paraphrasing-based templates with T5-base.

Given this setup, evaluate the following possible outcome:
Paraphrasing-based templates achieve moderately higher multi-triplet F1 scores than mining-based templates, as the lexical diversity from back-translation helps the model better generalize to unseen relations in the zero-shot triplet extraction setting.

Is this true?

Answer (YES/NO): NO